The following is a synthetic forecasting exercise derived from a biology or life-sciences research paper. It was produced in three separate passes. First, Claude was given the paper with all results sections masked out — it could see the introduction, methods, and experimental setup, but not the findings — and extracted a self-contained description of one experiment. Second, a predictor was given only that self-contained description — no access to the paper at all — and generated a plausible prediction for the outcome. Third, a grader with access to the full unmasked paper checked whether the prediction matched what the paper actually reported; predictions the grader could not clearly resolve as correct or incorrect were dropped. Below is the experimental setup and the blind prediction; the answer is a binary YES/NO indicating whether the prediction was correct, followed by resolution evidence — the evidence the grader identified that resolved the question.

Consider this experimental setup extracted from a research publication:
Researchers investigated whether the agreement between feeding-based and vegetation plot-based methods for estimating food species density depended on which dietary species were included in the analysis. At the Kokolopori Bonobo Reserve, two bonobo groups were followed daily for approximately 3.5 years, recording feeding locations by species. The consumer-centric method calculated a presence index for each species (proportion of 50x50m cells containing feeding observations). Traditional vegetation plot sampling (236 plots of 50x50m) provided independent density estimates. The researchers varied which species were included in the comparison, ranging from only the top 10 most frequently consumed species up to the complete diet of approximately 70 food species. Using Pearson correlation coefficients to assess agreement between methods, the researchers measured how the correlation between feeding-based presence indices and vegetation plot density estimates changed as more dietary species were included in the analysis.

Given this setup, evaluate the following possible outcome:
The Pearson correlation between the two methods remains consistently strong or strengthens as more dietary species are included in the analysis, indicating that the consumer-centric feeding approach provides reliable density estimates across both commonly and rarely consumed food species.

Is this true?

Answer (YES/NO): NO